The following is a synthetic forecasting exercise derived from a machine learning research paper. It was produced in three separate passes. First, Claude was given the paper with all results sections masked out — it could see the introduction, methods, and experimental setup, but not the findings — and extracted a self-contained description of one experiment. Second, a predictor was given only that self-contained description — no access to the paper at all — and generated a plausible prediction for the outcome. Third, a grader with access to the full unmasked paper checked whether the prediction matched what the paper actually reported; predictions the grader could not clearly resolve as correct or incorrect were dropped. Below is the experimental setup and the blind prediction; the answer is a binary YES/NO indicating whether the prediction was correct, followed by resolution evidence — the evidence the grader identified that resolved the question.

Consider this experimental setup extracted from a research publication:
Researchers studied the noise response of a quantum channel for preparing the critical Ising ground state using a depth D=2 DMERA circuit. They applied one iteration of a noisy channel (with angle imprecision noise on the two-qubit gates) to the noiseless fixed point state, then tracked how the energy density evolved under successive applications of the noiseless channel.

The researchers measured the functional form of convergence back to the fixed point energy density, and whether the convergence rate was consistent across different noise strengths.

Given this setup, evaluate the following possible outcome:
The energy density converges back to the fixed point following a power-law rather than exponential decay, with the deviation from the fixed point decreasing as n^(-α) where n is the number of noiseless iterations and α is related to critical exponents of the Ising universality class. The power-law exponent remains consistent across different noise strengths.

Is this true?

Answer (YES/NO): NO